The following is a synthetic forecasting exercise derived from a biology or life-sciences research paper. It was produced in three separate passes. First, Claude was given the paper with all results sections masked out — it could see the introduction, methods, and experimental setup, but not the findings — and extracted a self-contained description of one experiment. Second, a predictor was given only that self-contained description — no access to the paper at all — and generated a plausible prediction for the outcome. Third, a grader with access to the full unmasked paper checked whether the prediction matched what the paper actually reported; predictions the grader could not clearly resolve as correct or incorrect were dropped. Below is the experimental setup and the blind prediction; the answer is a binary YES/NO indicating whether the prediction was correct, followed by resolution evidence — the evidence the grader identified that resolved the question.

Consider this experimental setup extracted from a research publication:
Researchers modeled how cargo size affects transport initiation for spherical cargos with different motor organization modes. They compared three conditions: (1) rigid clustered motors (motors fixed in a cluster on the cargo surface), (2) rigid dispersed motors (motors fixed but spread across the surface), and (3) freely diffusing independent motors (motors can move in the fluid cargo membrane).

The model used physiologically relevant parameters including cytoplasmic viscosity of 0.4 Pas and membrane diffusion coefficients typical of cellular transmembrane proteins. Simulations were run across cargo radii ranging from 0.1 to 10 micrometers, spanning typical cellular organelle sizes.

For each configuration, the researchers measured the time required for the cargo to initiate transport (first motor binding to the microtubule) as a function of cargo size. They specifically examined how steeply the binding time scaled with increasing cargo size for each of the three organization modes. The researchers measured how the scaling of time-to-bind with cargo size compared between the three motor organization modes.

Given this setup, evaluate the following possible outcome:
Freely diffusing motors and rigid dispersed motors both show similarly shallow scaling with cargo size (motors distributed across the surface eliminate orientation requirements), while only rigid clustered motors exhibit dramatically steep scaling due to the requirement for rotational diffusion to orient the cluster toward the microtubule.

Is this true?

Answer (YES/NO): NO